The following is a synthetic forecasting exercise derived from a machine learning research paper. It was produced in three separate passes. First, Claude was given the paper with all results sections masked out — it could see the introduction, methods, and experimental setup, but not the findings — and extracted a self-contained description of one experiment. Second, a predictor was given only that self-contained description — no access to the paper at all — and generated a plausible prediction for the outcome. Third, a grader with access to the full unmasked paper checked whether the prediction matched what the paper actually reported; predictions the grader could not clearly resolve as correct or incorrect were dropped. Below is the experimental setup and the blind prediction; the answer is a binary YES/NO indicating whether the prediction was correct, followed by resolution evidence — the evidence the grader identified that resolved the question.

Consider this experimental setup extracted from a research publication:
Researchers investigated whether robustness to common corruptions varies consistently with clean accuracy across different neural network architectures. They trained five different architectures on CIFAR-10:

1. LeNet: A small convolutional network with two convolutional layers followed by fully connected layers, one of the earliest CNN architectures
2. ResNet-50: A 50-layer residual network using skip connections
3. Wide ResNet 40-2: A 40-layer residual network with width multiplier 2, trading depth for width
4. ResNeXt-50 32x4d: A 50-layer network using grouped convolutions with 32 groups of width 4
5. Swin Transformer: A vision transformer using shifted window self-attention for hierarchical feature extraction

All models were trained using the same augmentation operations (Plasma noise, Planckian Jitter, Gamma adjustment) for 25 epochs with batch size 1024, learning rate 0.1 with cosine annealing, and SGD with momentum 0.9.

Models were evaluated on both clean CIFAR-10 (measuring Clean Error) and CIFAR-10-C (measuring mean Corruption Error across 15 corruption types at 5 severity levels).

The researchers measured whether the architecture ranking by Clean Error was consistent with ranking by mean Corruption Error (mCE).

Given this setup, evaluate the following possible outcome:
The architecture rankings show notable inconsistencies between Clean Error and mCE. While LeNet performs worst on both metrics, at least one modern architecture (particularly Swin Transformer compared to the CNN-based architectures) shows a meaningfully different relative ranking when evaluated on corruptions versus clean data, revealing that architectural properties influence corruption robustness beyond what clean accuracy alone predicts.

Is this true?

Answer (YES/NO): NO